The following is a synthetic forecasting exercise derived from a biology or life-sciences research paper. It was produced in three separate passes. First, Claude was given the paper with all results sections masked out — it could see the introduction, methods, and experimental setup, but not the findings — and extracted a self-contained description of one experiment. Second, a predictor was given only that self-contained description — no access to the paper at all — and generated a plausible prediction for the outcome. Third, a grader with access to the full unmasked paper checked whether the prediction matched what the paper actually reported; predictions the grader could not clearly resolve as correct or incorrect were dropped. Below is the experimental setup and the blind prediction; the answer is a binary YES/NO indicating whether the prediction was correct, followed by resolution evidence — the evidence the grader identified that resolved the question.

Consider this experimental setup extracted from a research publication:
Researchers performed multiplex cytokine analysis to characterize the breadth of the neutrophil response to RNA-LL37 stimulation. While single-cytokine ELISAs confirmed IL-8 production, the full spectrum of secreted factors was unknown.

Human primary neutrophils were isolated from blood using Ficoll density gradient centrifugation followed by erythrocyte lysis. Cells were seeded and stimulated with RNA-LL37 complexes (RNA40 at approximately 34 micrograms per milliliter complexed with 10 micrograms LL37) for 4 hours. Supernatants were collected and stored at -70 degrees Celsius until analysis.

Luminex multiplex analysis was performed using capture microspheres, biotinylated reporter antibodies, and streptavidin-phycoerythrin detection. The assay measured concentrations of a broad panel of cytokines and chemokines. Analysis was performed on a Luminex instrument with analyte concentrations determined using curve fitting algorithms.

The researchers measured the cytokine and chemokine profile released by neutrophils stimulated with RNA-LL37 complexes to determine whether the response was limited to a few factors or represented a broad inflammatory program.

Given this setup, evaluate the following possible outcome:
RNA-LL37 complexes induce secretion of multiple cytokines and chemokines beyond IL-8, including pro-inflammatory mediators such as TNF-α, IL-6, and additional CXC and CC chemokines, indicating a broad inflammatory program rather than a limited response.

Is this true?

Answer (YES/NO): YES